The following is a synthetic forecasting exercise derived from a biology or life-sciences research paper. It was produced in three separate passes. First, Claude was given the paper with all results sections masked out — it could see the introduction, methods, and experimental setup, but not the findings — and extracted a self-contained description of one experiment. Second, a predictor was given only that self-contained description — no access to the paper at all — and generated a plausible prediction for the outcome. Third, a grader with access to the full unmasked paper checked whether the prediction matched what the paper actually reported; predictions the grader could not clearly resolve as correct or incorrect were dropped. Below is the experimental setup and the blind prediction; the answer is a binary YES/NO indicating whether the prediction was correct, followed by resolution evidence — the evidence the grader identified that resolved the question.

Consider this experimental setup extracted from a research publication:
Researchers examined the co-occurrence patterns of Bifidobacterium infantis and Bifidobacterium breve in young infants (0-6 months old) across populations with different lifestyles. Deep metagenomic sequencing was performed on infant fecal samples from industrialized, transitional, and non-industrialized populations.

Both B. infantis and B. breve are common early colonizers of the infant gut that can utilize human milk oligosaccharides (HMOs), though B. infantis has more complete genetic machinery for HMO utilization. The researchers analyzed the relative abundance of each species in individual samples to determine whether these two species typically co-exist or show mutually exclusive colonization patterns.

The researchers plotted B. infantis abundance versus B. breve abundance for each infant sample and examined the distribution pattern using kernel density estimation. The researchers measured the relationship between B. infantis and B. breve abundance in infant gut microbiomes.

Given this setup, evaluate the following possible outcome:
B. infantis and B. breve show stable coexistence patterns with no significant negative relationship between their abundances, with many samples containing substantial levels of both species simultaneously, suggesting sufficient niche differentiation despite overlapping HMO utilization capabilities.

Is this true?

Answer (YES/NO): NO